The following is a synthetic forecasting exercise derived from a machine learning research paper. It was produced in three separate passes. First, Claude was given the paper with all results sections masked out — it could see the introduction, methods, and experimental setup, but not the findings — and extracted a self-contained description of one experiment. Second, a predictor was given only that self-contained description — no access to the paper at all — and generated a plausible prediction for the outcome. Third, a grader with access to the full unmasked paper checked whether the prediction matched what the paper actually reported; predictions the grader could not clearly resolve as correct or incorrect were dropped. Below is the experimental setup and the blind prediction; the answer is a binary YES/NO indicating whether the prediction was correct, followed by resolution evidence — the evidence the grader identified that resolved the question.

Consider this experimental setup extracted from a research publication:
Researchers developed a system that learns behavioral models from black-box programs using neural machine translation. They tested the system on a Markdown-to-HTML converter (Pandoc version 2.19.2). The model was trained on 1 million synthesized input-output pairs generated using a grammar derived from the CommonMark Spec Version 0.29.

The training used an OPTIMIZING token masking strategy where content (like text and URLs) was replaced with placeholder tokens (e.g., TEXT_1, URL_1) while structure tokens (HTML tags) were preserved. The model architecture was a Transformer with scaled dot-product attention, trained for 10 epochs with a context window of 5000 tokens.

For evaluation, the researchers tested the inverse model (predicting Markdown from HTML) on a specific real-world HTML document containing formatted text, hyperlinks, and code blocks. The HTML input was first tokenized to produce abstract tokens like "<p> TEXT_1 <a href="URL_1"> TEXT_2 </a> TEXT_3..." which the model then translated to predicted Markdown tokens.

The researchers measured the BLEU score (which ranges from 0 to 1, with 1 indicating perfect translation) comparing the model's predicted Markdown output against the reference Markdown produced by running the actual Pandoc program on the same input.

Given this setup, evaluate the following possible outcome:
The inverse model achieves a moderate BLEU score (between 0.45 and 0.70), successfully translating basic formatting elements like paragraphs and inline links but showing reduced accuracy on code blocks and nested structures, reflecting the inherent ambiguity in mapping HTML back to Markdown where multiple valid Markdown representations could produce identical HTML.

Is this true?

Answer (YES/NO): NO